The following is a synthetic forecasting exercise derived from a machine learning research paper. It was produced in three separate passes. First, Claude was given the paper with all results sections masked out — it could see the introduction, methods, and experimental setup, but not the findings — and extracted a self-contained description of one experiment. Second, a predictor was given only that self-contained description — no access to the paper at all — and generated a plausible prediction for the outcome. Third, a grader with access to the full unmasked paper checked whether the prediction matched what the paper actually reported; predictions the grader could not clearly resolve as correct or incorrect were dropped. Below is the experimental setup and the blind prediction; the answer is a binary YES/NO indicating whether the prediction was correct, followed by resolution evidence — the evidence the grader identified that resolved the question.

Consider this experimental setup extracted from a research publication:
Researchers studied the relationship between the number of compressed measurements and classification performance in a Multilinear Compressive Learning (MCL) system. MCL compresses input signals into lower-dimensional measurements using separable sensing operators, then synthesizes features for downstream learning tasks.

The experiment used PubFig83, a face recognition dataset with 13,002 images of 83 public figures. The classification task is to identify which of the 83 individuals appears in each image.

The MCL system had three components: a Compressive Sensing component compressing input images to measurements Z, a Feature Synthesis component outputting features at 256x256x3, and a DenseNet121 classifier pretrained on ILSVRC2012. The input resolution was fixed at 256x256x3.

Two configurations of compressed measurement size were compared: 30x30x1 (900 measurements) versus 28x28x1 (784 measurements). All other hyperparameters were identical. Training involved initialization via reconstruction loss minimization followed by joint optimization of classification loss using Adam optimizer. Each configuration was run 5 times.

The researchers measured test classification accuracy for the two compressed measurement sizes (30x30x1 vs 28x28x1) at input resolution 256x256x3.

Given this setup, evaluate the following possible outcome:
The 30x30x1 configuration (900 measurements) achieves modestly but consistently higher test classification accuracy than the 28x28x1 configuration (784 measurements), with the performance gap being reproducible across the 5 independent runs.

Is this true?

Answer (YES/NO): NO